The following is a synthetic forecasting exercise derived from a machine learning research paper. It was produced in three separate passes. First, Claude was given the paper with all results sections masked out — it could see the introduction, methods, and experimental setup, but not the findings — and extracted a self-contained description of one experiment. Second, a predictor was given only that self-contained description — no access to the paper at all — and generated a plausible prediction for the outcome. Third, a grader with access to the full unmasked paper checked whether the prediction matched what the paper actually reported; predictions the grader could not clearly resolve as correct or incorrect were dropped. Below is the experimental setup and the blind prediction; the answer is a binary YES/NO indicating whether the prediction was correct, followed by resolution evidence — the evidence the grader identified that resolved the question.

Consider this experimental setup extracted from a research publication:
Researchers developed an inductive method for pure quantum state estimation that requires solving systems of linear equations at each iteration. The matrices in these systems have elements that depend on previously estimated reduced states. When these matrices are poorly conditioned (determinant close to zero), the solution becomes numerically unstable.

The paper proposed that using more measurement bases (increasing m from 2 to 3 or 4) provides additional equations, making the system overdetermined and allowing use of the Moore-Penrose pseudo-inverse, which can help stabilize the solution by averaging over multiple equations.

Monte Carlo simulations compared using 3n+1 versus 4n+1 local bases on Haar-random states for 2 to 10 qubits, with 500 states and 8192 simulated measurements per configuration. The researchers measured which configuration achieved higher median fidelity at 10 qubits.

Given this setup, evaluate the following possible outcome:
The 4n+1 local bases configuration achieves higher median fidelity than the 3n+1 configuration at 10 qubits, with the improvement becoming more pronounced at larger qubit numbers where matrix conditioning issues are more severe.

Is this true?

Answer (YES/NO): YES